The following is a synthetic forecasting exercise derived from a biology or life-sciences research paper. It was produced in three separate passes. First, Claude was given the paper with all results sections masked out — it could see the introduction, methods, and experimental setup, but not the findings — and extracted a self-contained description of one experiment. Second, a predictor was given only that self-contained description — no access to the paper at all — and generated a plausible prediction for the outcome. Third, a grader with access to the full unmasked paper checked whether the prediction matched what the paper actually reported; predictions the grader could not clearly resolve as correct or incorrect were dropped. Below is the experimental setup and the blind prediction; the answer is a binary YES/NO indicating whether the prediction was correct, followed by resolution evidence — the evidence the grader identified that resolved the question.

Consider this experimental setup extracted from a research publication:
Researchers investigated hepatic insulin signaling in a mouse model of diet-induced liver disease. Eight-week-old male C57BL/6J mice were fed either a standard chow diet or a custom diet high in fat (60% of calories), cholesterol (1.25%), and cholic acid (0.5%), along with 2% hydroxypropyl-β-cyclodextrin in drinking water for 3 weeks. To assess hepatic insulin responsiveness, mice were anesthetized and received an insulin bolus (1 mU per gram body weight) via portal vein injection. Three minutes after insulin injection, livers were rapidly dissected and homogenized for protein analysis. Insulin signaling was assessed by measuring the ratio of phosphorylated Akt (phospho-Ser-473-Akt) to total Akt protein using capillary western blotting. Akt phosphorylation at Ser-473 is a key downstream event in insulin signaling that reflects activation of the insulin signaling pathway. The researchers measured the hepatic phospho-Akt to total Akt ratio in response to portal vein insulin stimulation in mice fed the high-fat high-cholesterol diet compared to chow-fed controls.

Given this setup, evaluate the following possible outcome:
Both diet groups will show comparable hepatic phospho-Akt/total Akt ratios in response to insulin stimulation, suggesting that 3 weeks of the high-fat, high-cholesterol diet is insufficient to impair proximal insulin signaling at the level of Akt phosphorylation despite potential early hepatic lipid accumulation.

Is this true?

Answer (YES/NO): NO